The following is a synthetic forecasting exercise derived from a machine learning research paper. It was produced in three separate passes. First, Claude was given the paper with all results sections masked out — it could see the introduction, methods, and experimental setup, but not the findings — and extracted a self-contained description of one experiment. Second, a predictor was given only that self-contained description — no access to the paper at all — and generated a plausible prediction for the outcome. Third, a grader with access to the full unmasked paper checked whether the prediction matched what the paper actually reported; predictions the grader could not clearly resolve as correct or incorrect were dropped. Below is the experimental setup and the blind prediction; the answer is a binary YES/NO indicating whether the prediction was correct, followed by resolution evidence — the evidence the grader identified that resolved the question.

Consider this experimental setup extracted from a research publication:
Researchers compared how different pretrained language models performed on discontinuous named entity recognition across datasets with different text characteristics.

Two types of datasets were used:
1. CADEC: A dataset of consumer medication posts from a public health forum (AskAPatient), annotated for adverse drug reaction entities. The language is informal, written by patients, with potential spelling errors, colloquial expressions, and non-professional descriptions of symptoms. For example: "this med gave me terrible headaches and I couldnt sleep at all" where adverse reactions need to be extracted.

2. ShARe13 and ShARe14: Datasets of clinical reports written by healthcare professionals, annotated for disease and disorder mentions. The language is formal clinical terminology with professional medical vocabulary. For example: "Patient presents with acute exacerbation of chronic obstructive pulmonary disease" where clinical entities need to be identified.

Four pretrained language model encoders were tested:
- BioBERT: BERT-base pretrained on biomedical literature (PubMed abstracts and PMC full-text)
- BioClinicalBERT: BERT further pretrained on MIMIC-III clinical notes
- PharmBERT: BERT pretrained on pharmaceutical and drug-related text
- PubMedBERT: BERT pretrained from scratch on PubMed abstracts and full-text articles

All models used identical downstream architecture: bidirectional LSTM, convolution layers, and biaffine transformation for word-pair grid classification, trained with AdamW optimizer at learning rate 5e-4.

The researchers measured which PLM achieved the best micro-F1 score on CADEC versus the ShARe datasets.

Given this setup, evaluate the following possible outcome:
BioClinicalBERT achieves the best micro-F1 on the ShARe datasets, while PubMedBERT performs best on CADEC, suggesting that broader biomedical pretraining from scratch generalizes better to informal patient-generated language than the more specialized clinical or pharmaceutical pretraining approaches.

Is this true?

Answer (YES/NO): NO